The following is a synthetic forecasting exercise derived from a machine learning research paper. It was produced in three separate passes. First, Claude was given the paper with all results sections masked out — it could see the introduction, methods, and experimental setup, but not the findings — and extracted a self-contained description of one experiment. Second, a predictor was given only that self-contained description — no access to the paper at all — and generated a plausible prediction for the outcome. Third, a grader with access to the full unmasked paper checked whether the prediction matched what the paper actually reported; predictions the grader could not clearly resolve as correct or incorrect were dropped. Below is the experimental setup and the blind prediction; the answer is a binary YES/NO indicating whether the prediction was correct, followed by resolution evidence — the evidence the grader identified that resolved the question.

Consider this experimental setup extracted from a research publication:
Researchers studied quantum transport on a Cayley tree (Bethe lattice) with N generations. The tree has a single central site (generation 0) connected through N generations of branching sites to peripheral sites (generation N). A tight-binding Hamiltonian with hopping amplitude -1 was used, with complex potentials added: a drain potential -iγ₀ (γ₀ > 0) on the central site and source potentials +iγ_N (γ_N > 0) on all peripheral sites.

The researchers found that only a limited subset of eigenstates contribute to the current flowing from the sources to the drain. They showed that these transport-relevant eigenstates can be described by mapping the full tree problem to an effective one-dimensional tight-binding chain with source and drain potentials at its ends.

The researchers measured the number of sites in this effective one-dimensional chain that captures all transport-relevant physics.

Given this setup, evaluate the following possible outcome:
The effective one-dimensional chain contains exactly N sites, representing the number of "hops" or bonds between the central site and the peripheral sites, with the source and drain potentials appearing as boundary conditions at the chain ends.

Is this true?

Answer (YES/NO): NO